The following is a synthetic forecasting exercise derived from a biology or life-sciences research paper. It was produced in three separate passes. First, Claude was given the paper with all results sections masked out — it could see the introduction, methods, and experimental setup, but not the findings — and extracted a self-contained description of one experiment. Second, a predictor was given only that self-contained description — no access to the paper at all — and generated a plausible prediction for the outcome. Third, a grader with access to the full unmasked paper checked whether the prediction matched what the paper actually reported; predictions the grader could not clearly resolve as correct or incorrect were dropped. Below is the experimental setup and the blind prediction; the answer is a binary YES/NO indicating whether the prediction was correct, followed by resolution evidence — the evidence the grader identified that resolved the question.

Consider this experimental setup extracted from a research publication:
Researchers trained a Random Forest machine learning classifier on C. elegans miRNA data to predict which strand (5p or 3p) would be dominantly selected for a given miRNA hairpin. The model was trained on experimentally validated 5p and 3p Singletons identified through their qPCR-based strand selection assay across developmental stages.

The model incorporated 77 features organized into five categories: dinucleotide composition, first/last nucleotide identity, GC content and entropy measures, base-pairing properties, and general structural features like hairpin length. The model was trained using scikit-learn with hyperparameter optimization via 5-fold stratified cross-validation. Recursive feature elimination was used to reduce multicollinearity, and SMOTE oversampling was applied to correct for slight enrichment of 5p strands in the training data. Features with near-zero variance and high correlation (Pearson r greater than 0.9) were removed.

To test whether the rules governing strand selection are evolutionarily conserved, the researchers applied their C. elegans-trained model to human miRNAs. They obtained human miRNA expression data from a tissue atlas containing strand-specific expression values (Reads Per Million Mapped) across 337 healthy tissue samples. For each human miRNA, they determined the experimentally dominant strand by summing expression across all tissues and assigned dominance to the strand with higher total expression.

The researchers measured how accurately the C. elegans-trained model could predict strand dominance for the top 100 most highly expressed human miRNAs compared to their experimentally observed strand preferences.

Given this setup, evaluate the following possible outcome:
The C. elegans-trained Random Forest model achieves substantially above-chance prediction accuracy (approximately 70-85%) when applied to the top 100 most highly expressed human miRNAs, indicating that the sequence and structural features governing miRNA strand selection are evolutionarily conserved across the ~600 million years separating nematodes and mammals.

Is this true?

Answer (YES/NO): NO